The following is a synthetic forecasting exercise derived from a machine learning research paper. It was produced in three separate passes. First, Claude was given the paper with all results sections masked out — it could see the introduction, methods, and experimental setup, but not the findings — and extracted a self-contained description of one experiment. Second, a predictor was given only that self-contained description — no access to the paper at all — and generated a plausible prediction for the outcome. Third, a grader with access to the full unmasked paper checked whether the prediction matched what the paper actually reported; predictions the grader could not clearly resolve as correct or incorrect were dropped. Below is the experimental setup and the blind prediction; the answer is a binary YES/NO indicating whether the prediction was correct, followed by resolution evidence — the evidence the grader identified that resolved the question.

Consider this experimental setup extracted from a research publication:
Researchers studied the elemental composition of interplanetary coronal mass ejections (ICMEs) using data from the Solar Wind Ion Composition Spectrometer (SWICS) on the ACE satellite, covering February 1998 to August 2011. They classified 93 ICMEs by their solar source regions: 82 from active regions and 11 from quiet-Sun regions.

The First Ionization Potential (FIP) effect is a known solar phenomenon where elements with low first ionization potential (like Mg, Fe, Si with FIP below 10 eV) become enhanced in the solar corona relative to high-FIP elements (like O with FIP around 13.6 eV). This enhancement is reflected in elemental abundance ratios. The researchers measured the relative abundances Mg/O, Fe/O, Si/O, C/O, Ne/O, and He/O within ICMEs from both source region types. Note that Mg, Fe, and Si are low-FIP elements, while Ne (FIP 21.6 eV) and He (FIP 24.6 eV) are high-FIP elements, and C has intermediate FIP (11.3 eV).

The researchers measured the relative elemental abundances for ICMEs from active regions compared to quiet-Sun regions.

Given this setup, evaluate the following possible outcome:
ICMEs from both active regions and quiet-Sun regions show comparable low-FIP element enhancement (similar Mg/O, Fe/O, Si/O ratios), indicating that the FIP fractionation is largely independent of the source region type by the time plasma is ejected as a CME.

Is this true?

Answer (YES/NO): NO